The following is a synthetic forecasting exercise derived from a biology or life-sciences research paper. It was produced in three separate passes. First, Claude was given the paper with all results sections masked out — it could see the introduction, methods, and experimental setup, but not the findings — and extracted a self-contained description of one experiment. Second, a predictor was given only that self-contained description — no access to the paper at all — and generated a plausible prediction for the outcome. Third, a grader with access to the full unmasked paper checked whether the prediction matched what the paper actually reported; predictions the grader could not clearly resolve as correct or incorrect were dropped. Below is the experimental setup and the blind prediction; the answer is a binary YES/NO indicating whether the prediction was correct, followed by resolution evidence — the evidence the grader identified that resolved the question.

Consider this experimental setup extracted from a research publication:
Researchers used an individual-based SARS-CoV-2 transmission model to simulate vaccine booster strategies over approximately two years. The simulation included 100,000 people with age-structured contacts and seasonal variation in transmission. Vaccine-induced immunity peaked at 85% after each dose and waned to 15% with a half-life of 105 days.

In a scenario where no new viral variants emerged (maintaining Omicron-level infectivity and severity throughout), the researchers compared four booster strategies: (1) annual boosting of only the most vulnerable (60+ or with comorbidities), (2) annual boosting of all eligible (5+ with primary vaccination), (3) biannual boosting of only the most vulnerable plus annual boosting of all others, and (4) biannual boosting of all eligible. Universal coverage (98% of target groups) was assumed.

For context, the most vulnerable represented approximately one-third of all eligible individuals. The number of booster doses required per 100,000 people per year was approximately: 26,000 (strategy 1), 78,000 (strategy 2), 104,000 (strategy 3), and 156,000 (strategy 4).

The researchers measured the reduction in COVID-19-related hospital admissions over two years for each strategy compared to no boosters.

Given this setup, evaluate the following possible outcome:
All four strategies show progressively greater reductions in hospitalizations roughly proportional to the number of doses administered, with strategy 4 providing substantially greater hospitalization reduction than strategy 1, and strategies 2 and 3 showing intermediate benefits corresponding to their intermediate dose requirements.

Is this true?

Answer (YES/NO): NO